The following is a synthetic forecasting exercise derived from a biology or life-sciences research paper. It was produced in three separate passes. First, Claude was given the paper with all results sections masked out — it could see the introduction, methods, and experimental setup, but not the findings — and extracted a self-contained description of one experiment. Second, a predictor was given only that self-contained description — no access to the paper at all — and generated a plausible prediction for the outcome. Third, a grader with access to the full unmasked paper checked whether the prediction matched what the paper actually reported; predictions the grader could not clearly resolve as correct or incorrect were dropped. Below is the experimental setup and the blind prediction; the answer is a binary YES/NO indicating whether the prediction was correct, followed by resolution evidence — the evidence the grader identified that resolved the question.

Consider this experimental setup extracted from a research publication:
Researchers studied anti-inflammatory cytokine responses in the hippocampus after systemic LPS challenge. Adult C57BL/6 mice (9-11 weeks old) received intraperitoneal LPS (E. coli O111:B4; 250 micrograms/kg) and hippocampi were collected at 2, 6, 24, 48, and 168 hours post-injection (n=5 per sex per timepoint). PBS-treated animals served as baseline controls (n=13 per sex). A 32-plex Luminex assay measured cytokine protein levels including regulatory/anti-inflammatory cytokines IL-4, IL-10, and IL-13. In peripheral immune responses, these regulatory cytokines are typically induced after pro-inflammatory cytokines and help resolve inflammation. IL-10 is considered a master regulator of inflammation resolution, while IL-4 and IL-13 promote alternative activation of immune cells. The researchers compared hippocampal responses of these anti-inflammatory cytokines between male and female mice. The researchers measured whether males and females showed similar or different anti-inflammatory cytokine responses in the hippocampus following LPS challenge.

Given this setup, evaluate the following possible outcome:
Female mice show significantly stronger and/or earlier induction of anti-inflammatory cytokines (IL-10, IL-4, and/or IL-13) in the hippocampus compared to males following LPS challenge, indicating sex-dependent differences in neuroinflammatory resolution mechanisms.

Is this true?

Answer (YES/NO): NO